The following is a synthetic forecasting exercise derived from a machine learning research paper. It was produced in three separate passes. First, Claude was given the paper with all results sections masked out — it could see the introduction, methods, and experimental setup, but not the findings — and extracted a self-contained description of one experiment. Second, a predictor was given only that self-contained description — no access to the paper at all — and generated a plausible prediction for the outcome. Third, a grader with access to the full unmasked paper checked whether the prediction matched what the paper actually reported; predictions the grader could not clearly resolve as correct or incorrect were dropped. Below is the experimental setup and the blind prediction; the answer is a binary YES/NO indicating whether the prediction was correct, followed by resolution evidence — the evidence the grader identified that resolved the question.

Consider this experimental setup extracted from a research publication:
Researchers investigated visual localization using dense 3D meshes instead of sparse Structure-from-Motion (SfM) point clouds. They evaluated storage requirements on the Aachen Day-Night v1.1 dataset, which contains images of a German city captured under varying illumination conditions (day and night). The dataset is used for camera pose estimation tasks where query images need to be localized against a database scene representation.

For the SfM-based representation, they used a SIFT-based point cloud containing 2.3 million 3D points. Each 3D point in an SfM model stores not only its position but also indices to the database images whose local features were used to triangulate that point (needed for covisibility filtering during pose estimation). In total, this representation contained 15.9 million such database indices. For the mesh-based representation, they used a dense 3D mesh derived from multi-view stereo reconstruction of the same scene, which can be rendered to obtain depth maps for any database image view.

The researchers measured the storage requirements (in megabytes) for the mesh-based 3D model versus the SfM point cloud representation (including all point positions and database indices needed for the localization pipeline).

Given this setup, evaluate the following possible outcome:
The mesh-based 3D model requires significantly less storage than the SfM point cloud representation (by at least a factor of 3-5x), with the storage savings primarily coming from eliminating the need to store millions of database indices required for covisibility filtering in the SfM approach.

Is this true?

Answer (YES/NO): NO